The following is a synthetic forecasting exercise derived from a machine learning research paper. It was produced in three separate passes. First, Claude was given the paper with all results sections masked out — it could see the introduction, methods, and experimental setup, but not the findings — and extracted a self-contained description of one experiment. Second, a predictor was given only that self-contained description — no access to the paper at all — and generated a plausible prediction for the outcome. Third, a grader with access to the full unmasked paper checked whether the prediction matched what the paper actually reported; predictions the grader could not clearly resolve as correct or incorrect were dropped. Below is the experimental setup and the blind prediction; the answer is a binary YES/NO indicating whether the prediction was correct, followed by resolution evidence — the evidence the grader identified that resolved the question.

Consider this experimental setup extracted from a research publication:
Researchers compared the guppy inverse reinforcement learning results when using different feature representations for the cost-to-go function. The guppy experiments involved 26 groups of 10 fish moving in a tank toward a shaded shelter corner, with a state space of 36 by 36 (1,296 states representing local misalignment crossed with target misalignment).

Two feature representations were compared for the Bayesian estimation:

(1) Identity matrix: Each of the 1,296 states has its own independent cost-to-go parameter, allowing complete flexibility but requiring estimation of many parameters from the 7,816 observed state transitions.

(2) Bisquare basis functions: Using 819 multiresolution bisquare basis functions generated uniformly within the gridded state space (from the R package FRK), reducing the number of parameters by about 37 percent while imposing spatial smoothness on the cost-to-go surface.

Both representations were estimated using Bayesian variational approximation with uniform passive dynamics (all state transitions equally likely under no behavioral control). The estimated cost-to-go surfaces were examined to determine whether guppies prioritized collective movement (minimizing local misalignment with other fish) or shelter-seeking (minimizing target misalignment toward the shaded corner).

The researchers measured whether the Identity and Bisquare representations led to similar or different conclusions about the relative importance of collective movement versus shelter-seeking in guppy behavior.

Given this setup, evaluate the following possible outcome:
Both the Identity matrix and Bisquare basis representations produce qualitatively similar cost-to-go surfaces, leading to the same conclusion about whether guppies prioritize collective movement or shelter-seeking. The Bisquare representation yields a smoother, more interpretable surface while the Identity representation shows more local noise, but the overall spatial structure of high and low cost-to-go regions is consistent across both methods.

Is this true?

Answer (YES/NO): YES